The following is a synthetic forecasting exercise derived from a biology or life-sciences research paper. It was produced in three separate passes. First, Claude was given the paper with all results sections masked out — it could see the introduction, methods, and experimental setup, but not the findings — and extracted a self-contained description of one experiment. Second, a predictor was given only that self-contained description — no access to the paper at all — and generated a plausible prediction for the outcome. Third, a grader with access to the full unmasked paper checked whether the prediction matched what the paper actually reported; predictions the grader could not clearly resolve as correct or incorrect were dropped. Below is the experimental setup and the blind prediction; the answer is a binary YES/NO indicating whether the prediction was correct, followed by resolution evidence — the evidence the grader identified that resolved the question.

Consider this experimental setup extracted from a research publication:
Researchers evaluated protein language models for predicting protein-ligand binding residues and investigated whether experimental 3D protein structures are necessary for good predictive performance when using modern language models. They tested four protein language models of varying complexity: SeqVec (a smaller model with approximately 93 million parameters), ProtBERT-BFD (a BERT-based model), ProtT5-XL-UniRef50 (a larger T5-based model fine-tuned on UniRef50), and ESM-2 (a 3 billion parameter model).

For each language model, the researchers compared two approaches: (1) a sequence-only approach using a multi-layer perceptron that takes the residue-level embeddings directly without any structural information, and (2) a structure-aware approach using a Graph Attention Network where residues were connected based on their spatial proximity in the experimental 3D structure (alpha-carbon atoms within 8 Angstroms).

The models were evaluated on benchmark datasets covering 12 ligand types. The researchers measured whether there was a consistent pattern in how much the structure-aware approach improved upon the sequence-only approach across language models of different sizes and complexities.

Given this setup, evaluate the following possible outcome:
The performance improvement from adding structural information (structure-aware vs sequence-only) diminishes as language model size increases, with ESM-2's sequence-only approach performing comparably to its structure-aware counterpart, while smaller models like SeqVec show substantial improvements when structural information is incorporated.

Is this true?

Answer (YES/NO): NO